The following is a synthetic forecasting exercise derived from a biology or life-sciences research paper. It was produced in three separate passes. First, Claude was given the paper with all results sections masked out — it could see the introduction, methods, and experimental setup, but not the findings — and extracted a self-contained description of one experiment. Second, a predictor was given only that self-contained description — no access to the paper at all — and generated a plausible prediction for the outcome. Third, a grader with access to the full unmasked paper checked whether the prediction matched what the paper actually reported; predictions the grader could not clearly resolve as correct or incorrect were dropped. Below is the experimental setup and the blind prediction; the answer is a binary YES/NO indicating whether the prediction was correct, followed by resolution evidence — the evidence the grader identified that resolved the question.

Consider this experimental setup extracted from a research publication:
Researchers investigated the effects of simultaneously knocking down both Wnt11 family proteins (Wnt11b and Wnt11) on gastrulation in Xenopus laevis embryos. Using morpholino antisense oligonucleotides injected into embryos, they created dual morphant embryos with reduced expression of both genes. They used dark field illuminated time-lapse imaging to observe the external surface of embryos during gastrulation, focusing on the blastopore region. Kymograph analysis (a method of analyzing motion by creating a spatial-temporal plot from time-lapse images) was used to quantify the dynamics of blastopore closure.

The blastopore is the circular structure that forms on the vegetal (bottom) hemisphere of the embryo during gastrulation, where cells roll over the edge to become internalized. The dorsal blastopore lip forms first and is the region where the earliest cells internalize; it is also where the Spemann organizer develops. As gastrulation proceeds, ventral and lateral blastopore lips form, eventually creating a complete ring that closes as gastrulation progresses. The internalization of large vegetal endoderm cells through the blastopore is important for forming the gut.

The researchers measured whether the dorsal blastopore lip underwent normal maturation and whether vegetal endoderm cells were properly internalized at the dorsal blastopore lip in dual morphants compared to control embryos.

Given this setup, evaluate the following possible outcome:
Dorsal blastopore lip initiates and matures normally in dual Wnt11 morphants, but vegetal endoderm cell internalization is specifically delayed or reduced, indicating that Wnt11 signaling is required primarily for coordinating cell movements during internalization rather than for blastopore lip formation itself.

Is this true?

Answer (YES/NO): NO